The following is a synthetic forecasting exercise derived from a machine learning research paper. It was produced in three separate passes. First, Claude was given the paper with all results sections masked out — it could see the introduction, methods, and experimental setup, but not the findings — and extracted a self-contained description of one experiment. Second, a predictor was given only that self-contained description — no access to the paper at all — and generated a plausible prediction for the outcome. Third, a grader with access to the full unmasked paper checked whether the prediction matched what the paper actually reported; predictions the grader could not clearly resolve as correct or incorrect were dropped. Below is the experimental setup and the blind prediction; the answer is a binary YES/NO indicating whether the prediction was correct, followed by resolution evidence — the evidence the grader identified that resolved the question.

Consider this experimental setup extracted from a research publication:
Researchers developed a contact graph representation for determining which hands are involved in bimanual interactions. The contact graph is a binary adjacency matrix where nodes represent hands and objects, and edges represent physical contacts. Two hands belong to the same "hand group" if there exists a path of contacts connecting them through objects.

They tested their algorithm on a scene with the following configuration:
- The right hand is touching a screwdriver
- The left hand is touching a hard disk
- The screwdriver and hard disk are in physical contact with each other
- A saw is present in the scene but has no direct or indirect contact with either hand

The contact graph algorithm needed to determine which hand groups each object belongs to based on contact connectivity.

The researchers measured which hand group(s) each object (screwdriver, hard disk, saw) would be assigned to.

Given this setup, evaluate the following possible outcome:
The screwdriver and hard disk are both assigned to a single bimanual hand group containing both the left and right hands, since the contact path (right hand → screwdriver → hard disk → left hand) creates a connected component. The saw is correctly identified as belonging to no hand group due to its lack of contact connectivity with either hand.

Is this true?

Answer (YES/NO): YES